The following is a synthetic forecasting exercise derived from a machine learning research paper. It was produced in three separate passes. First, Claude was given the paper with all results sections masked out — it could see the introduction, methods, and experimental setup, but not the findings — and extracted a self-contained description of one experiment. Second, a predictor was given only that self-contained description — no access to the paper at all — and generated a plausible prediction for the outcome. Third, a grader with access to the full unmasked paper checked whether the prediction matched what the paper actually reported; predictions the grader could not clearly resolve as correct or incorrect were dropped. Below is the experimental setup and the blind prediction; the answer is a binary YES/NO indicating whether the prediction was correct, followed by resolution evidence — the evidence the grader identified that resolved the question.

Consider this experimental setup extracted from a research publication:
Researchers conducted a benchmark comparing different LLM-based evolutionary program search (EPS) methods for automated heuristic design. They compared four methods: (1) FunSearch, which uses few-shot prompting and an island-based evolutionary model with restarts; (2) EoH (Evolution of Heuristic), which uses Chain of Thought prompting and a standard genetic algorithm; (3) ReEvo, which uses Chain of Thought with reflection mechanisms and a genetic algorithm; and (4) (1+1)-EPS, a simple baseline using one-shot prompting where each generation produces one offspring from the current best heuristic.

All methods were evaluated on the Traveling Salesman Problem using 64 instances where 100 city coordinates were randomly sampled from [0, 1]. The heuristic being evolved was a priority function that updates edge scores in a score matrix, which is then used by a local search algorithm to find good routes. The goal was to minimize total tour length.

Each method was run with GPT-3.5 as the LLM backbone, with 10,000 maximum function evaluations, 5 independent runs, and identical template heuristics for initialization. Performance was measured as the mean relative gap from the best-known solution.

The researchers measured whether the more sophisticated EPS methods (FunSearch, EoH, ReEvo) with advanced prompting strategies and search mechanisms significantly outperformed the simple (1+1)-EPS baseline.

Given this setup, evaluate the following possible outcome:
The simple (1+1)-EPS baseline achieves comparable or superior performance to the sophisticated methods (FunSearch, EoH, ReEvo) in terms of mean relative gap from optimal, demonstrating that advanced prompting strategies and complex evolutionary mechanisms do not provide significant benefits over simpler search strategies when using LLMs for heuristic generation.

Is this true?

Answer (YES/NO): NO